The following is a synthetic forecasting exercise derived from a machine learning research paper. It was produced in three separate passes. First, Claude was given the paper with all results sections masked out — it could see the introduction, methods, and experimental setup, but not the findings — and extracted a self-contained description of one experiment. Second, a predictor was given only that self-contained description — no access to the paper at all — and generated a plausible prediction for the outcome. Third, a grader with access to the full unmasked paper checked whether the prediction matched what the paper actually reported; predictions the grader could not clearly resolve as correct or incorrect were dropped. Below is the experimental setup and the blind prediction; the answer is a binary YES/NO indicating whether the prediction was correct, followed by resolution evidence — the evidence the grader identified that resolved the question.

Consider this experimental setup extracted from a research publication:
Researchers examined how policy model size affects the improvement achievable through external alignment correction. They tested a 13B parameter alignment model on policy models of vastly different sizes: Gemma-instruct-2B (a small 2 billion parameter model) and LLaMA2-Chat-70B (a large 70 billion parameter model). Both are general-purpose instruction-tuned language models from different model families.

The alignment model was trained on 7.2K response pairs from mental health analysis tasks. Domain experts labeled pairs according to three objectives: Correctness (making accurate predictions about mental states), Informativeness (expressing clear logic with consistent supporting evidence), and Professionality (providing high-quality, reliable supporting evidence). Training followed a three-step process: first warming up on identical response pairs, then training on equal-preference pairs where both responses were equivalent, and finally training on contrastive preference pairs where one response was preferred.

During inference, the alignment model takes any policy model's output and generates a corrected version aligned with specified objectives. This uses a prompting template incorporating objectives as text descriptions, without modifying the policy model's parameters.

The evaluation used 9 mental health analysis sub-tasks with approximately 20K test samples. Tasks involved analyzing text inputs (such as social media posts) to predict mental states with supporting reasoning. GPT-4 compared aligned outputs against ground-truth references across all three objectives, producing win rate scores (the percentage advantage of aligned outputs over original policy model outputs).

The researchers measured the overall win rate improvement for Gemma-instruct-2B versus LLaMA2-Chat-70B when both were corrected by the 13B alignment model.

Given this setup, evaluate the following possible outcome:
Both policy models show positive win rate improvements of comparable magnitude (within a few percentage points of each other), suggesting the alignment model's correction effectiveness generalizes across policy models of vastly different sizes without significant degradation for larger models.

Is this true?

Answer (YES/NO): NO